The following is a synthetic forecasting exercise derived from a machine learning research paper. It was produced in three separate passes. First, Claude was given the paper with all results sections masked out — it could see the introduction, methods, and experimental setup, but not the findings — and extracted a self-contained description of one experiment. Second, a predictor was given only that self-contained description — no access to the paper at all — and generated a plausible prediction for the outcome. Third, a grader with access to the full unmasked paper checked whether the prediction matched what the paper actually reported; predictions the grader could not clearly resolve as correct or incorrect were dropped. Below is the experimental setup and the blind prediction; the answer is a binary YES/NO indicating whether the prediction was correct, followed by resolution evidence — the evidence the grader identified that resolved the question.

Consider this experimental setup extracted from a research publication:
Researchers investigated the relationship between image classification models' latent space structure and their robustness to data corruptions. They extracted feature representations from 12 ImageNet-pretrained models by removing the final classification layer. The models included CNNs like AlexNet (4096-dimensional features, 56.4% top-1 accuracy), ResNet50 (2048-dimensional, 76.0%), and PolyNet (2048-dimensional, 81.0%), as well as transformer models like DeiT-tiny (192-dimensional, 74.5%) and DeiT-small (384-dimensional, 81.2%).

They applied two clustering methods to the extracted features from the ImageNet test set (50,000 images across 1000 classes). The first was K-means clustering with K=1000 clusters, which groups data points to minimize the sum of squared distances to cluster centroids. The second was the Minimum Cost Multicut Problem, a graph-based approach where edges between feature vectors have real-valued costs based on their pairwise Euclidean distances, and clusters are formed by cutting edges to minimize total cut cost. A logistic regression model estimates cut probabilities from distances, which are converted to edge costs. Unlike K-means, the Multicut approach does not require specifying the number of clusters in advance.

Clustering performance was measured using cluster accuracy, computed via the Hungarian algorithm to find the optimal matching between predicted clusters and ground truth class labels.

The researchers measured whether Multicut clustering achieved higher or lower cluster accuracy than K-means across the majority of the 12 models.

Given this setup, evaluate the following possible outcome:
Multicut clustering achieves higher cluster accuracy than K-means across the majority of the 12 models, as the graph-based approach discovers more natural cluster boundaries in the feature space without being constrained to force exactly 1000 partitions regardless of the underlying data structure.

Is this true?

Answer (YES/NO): NO